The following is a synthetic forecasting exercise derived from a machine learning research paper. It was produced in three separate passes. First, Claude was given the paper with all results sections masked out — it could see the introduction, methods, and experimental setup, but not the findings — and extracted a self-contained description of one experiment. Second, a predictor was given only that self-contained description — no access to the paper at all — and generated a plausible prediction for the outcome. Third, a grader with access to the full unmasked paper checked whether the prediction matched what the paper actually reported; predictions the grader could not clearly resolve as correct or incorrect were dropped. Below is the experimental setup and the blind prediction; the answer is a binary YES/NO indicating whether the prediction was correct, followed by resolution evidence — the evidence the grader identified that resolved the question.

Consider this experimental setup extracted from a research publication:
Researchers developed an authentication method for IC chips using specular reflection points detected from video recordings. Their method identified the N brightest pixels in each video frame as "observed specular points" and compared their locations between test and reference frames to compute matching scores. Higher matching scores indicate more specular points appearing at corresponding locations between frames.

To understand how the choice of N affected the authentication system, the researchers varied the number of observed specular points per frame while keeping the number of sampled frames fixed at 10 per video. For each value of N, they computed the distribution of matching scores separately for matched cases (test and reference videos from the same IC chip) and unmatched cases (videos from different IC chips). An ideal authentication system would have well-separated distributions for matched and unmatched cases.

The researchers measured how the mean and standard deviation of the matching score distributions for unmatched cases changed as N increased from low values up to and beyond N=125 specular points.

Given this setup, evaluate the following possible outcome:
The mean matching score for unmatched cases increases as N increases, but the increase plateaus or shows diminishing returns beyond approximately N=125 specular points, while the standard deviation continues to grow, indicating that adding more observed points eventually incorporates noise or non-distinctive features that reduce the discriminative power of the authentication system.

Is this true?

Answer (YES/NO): NO